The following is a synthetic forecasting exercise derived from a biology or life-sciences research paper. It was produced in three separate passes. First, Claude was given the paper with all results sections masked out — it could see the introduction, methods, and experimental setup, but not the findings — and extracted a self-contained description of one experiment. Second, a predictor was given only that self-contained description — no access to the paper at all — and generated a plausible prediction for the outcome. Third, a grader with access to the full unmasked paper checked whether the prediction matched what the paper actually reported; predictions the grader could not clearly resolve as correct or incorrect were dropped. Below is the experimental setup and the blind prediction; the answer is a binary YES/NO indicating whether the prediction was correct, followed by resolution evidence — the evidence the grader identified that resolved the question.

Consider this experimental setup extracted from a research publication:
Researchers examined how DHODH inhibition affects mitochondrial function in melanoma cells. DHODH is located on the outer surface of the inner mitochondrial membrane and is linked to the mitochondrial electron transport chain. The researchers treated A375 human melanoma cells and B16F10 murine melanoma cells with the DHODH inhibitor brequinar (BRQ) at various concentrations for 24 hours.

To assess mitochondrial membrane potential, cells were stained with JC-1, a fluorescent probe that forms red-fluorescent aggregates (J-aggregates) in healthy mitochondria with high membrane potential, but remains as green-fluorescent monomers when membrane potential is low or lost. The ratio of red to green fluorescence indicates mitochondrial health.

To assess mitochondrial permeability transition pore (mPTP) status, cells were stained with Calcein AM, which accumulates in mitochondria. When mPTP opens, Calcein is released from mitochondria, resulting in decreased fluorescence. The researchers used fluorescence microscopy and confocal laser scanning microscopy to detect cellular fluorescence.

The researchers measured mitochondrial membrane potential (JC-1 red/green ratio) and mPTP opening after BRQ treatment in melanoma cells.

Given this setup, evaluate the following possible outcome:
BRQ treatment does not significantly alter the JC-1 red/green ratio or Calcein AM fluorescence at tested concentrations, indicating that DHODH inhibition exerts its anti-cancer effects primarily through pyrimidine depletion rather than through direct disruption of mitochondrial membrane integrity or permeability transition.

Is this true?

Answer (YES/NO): NO